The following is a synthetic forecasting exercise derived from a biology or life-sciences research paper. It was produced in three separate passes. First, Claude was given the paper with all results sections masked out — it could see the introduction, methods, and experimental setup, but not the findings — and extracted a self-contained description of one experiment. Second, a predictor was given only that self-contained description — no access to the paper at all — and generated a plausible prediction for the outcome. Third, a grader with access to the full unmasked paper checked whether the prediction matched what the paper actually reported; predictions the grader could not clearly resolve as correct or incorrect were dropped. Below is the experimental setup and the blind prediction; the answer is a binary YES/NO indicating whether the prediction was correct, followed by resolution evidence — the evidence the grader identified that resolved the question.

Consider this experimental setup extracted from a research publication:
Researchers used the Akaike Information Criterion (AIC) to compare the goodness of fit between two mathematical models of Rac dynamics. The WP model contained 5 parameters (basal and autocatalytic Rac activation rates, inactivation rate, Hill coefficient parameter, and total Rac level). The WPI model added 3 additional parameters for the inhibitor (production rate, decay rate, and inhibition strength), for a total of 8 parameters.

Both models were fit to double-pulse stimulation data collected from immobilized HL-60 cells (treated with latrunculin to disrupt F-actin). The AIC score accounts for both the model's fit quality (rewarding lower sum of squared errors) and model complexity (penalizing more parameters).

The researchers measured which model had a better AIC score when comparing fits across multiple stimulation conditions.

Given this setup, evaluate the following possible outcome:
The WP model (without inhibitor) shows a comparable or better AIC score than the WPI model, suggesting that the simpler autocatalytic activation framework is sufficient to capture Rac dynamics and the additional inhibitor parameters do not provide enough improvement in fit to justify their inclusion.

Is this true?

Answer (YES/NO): NO